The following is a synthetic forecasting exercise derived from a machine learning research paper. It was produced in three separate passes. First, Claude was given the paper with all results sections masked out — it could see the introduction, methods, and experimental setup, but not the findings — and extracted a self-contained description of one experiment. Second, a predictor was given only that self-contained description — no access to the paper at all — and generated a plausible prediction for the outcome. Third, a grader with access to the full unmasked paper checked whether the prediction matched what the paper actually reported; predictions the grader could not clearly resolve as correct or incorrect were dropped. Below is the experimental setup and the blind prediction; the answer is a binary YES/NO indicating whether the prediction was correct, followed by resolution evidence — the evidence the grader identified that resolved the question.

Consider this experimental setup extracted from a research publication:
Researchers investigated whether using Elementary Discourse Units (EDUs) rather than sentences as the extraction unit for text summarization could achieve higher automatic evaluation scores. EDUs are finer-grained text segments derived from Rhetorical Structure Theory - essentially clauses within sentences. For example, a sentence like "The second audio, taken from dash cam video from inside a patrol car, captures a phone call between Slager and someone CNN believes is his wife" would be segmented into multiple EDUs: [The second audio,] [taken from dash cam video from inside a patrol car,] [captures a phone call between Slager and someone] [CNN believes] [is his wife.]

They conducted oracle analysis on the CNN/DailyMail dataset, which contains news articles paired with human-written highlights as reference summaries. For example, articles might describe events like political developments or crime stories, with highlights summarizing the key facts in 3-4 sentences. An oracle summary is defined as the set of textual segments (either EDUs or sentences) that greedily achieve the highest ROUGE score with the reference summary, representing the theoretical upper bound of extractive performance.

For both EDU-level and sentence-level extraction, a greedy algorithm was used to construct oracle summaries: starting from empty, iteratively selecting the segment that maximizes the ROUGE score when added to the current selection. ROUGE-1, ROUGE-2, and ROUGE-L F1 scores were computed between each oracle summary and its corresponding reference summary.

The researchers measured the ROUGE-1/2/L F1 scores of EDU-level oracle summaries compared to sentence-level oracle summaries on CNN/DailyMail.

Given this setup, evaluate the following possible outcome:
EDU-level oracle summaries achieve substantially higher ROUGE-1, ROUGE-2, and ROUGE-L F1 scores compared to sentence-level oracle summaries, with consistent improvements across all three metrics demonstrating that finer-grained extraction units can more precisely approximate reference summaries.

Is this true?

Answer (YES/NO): YES